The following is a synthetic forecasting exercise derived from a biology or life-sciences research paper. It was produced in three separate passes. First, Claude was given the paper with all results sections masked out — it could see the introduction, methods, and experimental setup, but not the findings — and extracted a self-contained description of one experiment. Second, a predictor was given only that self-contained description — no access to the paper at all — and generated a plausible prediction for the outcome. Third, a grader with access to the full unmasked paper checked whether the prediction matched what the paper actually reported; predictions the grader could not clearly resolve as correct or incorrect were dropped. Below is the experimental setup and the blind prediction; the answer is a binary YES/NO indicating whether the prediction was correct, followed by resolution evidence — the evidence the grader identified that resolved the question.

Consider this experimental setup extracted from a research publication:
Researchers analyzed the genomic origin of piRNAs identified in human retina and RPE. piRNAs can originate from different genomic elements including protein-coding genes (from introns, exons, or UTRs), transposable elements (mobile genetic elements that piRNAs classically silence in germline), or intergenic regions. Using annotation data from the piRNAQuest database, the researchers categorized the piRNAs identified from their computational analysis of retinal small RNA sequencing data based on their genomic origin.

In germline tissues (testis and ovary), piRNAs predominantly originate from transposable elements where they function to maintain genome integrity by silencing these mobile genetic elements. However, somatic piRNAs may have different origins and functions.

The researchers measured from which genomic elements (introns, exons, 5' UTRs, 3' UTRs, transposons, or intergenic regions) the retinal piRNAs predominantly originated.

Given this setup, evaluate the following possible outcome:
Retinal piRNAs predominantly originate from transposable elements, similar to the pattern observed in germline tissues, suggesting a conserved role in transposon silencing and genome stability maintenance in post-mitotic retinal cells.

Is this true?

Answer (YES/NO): NO